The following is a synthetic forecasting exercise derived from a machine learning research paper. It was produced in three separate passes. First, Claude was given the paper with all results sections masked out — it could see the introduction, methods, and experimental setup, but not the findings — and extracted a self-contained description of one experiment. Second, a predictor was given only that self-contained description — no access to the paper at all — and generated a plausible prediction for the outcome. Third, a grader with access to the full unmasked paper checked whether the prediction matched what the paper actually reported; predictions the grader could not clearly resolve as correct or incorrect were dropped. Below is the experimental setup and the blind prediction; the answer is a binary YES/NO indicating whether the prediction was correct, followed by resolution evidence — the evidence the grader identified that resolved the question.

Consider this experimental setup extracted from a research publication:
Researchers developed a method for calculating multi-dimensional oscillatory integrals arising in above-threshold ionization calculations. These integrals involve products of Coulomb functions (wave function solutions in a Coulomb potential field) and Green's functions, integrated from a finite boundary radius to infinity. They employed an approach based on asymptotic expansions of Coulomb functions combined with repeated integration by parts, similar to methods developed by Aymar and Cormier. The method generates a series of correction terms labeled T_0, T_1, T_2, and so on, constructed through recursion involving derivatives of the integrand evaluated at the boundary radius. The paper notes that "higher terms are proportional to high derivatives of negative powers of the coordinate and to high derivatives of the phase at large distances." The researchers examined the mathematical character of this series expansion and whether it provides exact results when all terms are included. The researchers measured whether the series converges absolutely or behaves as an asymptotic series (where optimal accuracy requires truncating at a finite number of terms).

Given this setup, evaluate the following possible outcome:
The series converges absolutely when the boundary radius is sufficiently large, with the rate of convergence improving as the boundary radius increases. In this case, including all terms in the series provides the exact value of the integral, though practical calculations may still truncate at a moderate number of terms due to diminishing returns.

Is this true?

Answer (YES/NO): NO